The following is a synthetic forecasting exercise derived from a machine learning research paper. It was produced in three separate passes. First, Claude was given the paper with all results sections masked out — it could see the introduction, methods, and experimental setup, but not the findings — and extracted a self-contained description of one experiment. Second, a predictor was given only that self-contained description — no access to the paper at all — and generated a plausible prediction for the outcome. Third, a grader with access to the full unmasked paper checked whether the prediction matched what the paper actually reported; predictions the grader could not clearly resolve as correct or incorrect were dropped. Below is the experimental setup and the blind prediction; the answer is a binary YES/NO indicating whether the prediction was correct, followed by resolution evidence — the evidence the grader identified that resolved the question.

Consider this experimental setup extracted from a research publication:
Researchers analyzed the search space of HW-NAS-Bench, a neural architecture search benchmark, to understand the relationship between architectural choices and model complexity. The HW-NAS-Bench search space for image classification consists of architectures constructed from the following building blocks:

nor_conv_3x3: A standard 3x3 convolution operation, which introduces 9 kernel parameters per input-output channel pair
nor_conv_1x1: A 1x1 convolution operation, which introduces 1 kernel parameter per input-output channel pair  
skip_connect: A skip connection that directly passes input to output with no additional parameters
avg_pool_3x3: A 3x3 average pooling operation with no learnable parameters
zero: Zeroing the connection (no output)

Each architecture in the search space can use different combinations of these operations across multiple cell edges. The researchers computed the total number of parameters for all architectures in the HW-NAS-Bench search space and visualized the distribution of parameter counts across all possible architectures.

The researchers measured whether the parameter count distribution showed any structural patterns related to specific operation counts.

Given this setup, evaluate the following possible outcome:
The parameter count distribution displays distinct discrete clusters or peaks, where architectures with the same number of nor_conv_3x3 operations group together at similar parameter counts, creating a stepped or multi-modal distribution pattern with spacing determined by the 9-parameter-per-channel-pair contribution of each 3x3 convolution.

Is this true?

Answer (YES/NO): YES